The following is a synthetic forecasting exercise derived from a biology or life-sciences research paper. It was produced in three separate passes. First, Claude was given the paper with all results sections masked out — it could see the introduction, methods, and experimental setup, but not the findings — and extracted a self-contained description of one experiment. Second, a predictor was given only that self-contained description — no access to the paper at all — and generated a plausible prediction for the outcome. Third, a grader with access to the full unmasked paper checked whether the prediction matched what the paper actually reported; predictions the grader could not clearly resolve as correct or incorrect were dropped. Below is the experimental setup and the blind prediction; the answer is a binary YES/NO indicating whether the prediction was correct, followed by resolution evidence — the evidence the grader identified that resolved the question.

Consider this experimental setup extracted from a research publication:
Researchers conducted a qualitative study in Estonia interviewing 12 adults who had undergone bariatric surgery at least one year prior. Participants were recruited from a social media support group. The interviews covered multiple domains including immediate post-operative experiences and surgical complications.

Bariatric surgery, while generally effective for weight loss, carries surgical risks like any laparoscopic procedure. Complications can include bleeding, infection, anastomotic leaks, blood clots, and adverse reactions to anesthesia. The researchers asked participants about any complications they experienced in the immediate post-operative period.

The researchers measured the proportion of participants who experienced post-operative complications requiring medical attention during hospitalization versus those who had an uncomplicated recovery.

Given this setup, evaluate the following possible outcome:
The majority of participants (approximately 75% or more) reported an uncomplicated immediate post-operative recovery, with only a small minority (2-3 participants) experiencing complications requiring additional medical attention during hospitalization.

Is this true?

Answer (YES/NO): NO